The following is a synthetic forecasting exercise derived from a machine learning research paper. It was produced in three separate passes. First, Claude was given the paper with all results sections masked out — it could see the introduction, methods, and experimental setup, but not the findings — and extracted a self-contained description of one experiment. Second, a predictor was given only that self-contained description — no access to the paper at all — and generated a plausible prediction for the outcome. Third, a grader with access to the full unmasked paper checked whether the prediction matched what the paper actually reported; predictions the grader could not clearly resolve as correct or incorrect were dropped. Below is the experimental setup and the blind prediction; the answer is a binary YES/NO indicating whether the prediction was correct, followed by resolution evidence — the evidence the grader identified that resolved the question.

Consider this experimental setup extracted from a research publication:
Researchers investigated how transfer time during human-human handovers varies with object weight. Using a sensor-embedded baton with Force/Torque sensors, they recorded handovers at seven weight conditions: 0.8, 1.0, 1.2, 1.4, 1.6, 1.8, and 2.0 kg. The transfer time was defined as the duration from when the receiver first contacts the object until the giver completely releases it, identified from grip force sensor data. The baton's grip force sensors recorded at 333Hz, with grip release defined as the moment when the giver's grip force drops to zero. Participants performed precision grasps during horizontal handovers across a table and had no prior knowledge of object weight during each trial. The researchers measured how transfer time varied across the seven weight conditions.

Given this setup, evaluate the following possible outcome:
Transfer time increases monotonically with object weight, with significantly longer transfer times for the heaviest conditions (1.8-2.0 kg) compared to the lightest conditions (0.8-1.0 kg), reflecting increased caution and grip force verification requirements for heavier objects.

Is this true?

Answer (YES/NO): YES